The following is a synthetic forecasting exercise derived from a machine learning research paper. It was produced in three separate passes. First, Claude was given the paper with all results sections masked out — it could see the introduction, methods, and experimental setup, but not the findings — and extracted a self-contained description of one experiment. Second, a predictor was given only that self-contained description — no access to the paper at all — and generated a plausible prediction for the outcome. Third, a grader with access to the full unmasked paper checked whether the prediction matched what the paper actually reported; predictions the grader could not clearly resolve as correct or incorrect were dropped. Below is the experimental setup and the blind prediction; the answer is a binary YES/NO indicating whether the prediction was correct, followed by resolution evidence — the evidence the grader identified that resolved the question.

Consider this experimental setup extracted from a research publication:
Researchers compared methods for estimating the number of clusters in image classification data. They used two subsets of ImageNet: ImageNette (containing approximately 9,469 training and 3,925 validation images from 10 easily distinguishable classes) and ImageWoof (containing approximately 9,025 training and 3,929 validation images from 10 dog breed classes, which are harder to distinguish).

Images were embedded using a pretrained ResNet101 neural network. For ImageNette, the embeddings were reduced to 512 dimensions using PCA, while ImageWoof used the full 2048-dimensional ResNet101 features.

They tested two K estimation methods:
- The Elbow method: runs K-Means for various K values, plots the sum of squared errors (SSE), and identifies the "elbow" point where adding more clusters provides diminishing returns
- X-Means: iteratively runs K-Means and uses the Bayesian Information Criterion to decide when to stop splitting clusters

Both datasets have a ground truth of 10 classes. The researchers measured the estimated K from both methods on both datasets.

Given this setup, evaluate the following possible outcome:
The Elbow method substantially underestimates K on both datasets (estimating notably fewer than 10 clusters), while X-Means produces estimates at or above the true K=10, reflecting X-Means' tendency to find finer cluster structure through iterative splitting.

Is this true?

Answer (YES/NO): NO